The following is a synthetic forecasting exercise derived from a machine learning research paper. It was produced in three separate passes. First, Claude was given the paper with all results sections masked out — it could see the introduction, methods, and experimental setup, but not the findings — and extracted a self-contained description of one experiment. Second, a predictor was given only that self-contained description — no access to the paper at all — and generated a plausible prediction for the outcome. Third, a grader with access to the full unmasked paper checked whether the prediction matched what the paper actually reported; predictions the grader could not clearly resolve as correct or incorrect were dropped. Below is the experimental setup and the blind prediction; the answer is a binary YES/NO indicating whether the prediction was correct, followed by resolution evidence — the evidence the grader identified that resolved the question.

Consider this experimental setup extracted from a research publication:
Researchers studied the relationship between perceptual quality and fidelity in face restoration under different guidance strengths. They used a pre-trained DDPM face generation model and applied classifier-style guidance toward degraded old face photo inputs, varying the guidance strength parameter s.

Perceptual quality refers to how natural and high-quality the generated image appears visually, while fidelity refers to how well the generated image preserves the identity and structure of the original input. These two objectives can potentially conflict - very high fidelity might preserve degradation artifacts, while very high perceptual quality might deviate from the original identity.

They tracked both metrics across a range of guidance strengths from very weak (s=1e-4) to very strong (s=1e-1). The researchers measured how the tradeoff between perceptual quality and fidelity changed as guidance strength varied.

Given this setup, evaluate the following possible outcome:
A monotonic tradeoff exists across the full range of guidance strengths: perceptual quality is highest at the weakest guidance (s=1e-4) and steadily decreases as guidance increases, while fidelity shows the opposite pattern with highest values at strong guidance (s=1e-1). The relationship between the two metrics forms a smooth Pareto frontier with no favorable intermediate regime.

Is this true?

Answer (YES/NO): NO